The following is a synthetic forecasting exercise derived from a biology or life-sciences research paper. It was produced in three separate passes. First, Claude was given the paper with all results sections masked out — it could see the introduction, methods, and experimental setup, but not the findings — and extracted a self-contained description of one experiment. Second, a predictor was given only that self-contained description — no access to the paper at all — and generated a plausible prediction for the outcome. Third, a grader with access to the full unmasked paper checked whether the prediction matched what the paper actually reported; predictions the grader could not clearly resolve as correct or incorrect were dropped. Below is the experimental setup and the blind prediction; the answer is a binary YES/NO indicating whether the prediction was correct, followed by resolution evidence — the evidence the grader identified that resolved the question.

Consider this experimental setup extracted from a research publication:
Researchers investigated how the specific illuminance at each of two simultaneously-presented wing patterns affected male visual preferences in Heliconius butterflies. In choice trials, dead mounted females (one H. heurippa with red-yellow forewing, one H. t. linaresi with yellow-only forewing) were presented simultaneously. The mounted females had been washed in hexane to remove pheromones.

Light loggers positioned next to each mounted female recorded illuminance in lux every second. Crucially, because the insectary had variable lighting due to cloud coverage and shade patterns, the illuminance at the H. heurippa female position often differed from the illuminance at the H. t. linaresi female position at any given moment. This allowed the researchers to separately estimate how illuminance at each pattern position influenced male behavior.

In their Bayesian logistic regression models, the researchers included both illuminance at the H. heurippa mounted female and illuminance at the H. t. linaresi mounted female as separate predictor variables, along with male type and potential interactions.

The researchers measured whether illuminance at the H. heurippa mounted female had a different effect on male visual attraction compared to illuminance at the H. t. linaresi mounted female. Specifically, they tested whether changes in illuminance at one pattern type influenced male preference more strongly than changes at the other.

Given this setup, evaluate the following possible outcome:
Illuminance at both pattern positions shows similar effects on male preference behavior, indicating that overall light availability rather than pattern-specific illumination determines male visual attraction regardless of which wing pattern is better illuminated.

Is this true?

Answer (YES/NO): NO